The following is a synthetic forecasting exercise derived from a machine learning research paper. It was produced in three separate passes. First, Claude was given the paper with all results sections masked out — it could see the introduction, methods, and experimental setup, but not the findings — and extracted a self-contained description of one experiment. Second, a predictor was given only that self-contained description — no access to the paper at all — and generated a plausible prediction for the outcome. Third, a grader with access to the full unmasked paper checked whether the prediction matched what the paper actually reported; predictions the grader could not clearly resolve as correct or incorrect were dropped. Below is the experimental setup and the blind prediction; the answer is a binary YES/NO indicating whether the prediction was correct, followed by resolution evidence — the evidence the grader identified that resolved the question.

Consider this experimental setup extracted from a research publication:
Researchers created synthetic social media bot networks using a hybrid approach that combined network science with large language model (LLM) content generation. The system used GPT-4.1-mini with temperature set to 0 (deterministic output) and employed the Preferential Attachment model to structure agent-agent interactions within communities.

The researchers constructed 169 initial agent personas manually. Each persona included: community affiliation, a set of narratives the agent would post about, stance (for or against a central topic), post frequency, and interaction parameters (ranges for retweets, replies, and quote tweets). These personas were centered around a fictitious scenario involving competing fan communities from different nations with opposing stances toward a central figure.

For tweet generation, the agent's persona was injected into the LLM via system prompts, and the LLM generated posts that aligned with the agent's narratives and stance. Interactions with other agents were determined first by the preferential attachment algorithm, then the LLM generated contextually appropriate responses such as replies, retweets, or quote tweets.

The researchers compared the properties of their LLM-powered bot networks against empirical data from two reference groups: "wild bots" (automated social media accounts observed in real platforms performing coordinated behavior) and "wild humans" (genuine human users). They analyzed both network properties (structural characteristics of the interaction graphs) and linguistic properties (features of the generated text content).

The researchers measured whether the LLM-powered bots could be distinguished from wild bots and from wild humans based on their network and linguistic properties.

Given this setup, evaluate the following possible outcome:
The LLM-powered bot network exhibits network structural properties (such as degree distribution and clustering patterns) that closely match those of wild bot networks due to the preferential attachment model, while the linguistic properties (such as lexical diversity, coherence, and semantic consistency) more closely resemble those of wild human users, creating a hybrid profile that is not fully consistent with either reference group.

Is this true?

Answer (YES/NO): NO